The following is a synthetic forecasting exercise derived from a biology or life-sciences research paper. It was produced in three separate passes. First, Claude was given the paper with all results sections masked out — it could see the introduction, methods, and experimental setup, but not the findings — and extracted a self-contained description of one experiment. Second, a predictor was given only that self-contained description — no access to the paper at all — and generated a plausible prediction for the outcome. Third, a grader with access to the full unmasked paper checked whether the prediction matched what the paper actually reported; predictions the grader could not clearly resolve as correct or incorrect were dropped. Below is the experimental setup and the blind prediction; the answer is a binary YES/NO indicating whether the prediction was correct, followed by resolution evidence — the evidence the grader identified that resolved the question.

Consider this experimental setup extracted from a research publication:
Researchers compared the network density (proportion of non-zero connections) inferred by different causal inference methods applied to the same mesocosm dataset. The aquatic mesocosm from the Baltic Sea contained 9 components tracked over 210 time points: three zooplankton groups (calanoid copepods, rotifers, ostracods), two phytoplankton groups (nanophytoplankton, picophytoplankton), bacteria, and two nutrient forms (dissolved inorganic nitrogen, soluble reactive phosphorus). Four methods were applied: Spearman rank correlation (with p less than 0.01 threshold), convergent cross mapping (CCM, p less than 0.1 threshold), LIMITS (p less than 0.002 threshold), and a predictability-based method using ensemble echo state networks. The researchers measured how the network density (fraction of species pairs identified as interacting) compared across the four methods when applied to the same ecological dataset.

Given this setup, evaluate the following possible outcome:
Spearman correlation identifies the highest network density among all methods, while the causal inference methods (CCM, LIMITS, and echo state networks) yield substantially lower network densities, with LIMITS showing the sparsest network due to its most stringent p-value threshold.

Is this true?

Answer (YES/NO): NO